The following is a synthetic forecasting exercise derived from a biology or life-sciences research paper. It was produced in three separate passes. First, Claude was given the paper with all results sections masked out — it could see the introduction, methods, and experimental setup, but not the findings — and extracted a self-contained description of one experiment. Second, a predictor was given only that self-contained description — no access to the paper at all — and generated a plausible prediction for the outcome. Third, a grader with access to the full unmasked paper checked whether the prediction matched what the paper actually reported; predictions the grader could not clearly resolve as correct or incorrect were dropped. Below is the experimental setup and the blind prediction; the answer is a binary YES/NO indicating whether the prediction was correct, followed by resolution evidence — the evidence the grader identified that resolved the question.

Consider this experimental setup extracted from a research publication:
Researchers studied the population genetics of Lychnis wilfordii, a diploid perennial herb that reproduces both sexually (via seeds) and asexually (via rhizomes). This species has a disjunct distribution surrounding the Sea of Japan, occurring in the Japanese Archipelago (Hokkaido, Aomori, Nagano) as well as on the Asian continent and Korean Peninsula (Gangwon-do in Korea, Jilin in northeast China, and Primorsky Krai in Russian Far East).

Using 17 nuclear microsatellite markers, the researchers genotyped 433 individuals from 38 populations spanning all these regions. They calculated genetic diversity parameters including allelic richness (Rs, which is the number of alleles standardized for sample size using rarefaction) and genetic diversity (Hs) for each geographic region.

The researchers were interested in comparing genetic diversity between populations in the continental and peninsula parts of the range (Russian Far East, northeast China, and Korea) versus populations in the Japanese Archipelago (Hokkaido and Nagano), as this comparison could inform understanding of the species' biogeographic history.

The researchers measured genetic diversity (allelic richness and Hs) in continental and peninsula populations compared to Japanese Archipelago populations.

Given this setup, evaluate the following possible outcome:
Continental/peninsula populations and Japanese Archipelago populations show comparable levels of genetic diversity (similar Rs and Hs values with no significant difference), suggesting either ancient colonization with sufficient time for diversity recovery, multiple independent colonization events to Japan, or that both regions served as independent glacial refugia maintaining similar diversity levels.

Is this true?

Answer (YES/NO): NO